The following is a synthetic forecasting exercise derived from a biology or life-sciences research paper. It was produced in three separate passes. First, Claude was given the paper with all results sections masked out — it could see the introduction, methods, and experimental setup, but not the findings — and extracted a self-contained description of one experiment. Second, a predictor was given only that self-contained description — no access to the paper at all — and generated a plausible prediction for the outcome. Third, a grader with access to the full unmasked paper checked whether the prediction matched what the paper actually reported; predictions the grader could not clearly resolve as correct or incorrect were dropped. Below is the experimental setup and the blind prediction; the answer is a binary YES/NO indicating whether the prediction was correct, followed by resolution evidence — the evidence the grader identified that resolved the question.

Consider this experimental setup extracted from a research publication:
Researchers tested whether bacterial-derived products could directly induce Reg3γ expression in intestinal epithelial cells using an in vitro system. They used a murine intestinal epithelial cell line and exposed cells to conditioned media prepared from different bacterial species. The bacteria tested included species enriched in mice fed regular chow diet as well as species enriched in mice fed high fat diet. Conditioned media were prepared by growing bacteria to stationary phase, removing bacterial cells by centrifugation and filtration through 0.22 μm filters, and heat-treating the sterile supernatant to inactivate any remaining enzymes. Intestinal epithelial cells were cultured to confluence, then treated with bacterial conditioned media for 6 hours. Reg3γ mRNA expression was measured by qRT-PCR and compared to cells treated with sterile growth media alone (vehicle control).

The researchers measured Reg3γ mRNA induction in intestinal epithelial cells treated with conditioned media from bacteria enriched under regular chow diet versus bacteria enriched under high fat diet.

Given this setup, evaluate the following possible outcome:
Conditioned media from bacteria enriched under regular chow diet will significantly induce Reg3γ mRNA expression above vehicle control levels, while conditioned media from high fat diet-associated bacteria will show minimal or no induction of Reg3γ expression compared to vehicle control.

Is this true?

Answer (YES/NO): YES